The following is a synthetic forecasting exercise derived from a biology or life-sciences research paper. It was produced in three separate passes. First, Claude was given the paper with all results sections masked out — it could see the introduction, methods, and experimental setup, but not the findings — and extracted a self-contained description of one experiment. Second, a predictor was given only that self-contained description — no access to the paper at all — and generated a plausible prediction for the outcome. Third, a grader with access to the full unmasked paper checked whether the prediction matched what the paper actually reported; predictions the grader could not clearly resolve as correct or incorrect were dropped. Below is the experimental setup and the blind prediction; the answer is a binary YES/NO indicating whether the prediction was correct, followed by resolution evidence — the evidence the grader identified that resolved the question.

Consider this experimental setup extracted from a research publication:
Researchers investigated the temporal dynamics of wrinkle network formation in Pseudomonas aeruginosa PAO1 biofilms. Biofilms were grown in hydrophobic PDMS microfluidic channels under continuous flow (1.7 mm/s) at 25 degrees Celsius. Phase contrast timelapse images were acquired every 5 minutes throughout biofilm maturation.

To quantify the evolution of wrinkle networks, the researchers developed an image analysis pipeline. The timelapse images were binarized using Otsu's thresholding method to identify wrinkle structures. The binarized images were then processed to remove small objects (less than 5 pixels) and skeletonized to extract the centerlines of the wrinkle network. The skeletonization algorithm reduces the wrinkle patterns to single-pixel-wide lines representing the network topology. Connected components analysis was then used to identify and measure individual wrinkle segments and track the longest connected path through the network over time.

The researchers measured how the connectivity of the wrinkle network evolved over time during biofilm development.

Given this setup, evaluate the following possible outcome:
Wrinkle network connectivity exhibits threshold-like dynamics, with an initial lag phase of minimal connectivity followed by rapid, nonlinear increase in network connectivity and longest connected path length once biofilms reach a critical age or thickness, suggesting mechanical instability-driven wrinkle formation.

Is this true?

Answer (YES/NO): YES